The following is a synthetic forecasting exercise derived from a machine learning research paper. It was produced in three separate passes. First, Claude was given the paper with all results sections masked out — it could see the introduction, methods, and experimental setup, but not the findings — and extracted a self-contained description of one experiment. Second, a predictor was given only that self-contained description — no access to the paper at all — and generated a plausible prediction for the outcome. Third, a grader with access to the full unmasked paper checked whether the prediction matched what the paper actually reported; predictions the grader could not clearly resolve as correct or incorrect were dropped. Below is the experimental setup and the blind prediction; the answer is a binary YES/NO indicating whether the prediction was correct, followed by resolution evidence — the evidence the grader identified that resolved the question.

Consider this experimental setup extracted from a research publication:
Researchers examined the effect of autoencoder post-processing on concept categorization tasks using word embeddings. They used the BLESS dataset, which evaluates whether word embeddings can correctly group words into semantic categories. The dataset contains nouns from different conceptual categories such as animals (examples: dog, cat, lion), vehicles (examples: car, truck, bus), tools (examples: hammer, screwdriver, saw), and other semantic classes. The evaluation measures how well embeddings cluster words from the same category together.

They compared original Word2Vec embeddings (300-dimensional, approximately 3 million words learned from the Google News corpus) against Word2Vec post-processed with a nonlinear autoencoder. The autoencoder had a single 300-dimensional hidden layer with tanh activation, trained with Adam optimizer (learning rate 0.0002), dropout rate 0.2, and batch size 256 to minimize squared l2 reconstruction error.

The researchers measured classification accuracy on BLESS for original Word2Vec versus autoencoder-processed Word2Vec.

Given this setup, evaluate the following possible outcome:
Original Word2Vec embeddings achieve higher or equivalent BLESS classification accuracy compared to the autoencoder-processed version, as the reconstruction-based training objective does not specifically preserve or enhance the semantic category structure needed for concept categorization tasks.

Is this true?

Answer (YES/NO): YES